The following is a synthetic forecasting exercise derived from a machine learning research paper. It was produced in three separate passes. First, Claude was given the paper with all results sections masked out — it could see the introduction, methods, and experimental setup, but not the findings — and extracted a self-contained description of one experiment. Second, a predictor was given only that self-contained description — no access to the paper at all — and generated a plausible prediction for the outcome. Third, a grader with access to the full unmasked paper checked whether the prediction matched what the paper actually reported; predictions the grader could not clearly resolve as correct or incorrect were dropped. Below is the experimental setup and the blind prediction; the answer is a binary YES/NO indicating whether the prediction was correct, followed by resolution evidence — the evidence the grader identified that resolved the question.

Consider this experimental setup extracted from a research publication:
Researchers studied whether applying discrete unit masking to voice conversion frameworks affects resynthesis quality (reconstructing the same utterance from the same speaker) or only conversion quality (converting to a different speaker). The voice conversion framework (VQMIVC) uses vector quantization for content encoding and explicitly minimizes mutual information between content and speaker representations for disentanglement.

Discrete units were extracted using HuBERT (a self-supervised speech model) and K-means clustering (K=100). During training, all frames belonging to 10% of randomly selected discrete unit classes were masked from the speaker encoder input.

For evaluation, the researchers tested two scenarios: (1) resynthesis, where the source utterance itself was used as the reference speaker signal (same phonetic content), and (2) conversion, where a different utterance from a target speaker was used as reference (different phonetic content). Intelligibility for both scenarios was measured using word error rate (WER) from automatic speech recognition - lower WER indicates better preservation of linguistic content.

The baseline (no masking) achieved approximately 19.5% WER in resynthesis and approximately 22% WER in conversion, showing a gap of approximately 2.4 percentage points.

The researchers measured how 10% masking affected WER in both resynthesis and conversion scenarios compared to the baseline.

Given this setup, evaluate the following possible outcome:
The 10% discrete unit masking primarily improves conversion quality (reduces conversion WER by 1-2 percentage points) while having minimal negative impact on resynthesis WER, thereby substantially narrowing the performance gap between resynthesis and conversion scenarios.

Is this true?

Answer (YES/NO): YES